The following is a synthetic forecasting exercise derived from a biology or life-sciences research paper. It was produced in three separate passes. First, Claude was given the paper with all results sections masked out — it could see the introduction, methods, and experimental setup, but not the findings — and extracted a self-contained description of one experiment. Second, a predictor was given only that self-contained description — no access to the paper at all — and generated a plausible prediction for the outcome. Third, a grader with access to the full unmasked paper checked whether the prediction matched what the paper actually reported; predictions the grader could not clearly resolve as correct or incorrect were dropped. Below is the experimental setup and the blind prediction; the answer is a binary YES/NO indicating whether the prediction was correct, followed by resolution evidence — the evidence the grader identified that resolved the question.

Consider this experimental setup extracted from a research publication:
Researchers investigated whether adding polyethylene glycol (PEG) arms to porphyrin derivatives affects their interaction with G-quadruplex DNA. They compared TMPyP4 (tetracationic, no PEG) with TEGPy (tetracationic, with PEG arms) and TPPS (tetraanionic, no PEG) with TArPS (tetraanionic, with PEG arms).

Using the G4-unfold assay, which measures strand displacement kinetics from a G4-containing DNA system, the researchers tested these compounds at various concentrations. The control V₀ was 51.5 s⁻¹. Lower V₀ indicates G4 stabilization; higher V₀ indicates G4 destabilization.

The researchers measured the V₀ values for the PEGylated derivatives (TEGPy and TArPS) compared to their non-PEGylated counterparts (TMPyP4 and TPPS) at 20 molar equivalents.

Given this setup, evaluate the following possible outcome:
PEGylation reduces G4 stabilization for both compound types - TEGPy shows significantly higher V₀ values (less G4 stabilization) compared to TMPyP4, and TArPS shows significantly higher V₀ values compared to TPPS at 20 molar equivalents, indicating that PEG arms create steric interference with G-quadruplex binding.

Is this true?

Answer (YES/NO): NO